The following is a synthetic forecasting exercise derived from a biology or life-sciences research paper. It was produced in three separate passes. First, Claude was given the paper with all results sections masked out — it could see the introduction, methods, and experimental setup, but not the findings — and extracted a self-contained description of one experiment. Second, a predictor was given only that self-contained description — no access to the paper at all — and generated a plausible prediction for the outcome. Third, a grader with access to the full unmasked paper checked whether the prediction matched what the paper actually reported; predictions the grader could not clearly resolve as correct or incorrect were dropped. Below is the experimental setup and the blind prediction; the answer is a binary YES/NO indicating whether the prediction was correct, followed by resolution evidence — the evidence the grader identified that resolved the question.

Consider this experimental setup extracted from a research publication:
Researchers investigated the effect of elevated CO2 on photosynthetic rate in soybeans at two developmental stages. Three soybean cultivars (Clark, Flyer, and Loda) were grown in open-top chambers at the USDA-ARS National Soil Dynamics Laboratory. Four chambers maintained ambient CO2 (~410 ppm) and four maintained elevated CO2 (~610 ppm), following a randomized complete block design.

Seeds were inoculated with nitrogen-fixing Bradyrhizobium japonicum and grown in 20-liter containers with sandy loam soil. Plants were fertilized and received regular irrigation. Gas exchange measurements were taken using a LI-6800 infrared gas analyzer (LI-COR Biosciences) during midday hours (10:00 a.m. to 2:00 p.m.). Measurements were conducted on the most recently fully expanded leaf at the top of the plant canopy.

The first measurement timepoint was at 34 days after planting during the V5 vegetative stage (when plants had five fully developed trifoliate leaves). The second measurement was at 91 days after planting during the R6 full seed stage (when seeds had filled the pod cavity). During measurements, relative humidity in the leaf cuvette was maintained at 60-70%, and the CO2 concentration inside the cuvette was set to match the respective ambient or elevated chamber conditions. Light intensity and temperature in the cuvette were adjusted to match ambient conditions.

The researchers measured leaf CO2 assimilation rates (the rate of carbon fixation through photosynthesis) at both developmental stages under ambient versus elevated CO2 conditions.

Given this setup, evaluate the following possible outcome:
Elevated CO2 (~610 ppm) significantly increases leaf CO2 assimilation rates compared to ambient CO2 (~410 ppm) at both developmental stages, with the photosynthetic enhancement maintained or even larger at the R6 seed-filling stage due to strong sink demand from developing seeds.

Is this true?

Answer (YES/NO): NO